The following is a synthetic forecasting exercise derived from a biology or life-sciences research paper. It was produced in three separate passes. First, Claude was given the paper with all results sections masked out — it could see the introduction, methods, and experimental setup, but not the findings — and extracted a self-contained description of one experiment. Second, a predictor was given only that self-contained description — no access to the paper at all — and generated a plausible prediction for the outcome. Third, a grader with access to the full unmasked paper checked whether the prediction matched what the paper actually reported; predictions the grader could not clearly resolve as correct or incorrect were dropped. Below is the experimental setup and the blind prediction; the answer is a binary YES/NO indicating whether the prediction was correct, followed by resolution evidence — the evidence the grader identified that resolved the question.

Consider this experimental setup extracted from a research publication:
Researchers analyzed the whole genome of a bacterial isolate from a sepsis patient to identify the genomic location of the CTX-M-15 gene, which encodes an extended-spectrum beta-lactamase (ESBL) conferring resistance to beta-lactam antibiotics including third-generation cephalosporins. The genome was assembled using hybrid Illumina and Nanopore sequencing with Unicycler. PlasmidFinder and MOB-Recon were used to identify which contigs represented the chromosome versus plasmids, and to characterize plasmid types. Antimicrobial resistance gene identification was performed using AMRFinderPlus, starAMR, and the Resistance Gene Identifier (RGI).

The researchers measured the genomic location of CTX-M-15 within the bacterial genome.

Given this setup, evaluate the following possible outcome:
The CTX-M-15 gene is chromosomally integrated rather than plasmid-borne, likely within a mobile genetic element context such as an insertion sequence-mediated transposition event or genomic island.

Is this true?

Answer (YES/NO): NO